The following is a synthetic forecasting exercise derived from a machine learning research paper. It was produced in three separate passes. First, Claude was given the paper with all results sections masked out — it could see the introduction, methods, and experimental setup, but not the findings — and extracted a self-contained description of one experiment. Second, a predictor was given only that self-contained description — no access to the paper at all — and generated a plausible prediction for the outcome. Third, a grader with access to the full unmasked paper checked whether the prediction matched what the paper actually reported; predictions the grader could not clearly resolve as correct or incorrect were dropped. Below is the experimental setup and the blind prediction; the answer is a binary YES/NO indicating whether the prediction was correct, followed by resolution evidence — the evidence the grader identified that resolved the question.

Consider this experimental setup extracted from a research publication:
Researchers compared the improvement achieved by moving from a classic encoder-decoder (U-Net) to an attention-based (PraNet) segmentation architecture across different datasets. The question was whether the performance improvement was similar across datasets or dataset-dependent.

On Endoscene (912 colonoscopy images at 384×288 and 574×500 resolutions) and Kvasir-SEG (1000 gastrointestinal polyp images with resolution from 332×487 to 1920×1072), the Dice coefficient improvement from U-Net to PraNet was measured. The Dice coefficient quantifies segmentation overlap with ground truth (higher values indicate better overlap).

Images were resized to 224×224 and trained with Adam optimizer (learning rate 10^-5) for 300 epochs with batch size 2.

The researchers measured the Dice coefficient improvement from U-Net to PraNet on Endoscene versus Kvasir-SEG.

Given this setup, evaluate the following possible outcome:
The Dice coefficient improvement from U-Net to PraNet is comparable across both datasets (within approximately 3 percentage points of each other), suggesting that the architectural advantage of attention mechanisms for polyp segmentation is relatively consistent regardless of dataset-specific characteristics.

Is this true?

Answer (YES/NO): NO